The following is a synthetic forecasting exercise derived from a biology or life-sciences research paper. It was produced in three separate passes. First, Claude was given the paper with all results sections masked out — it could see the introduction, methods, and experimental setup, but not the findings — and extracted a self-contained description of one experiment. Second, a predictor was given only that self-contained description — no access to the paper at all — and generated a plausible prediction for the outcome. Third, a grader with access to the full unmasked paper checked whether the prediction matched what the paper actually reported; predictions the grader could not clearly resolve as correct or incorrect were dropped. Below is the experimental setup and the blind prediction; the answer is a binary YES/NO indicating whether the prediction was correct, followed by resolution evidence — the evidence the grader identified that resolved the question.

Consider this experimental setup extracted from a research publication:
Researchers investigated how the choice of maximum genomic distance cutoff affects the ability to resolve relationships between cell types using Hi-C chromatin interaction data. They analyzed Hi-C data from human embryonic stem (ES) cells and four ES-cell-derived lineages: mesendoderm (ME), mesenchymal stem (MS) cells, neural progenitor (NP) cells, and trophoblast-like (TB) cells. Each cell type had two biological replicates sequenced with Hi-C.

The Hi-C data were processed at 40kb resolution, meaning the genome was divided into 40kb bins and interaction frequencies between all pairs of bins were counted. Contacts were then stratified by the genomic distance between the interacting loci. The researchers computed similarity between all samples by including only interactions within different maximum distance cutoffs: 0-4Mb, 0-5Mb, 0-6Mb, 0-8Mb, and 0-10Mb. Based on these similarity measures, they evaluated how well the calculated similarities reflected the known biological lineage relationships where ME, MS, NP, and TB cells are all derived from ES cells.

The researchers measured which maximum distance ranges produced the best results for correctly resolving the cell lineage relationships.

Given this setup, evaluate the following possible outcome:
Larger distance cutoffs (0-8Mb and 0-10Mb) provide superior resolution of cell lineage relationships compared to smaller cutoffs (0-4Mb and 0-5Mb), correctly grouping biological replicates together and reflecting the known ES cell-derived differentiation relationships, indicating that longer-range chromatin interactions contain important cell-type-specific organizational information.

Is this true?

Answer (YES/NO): NO